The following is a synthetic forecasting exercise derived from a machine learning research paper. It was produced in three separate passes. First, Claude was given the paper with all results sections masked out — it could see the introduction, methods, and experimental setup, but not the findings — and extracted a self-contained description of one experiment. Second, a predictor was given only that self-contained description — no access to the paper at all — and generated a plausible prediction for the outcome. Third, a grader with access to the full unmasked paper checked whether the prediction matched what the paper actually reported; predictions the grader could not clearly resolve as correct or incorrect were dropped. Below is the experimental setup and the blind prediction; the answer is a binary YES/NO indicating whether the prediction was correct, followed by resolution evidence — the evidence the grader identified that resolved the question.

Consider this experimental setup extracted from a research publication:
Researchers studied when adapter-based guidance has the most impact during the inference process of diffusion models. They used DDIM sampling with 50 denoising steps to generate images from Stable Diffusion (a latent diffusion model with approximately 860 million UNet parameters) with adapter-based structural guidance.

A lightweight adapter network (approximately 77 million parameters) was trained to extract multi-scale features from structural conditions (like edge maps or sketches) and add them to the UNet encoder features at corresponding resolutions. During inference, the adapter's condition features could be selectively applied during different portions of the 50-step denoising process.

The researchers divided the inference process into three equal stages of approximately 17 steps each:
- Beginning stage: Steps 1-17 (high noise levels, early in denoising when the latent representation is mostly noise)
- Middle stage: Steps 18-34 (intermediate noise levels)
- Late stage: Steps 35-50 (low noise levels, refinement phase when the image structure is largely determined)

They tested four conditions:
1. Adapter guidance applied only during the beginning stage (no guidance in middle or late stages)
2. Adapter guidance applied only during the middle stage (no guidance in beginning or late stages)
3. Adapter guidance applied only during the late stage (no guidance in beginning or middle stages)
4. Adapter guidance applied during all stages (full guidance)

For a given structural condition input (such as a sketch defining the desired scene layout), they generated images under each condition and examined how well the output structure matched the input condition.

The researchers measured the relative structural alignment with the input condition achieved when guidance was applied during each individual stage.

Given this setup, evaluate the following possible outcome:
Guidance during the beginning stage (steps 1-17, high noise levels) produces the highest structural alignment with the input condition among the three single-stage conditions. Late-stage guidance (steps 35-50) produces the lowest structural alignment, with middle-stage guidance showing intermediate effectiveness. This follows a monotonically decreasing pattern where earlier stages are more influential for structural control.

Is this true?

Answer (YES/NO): YES